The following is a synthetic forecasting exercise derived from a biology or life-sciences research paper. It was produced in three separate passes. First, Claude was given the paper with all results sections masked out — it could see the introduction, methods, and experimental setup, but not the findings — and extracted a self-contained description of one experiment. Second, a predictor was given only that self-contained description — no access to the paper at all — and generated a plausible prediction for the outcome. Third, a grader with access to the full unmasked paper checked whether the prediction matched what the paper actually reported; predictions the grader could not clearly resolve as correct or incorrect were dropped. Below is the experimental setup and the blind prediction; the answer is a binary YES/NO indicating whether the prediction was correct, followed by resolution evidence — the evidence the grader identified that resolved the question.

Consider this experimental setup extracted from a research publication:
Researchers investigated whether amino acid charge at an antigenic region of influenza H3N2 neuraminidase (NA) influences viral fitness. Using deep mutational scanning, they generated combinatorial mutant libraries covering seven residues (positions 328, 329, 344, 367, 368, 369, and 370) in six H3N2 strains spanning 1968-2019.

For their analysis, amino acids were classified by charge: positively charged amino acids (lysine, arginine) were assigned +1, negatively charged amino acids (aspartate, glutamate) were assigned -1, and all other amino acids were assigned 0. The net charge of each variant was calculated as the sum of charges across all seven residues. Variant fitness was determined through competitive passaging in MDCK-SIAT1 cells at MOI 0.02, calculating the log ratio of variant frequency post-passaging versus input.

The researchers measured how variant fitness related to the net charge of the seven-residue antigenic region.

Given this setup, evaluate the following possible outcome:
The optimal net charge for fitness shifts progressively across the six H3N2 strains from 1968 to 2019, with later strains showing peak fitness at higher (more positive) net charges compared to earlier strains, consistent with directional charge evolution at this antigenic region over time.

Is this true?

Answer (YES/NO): NO